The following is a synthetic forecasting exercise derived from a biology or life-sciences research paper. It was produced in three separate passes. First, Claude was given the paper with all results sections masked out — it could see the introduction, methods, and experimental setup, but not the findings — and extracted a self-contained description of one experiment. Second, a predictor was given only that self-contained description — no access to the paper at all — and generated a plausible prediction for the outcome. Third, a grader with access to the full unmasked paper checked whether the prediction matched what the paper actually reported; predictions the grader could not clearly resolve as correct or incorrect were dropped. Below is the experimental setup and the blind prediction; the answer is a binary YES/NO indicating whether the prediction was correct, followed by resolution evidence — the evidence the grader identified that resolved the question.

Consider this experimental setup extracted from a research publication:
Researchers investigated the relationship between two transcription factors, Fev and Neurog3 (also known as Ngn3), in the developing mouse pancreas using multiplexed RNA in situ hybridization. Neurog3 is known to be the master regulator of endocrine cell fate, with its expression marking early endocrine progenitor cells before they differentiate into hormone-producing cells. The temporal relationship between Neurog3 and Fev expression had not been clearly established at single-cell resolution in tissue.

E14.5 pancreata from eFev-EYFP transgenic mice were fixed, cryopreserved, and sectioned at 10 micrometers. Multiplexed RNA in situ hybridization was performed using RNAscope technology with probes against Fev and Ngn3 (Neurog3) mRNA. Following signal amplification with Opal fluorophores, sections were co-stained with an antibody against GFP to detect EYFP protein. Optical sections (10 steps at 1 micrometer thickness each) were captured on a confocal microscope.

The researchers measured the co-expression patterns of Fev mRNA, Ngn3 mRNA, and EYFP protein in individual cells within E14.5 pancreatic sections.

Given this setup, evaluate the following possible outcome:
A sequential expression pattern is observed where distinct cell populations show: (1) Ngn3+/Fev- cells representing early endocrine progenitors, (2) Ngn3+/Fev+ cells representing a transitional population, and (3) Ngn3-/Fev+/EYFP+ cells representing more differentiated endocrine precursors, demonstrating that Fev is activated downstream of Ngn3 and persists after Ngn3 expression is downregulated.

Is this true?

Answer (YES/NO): NO